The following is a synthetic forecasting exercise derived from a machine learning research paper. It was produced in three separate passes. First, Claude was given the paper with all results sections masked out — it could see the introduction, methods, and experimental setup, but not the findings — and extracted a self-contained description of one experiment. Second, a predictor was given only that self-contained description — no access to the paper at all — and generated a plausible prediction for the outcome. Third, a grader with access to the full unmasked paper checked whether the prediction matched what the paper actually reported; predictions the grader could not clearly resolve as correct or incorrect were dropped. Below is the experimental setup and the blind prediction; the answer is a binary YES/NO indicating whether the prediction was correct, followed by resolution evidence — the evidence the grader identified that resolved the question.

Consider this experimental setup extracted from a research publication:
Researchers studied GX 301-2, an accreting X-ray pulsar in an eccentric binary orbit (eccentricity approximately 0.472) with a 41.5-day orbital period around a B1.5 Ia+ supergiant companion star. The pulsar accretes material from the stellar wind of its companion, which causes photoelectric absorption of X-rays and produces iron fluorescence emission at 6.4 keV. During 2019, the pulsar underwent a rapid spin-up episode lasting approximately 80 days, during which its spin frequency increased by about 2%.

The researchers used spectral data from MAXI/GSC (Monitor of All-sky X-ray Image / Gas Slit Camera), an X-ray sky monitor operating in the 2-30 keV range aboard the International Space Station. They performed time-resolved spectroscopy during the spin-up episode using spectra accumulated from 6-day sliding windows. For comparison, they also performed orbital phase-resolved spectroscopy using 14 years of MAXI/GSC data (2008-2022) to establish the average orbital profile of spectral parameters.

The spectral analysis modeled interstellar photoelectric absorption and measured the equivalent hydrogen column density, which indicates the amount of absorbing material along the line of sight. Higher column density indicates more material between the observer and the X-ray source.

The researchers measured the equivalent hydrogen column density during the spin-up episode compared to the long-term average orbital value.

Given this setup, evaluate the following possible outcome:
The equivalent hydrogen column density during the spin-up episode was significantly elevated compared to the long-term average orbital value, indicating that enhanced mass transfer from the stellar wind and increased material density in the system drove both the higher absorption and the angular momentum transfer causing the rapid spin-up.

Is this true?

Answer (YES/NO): YES